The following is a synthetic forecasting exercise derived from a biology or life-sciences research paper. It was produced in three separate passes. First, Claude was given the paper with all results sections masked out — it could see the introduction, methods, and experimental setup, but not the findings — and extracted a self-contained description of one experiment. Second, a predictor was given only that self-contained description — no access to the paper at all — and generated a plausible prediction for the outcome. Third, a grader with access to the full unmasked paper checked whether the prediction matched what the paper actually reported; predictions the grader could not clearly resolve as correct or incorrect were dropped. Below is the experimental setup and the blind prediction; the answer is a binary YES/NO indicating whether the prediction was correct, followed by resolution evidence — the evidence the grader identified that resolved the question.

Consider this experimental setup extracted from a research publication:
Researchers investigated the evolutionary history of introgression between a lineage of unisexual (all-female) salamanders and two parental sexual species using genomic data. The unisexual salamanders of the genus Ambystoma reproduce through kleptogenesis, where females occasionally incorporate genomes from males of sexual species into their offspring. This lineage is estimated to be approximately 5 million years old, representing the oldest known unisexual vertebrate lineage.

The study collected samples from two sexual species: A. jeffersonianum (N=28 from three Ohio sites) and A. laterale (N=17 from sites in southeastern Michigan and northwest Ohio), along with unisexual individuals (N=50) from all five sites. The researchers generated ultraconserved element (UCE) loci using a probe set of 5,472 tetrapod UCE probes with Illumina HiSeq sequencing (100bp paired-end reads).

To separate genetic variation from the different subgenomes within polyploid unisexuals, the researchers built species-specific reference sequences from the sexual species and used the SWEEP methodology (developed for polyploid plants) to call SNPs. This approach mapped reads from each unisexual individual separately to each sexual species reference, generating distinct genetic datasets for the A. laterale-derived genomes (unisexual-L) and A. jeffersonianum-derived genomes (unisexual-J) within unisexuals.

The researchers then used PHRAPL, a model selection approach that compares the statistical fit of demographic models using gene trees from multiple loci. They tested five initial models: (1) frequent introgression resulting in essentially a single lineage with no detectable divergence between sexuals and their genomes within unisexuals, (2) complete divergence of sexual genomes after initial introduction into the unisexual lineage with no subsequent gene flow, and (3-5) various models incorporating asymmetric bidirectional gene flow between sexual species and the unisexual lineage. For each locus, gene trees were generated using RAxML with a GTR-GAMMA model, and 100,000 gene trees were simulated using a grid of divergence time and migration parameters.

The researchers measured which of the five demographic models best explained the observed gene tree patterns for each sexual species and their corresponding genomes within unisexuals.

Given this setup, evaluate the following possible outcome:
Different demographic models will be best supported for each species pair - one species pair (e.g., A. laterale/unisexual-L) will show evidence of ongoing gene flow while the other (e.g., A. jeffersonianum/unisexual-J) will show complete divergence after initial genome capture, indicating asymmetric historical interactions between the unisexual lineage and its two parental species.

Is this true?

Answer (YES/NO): NO